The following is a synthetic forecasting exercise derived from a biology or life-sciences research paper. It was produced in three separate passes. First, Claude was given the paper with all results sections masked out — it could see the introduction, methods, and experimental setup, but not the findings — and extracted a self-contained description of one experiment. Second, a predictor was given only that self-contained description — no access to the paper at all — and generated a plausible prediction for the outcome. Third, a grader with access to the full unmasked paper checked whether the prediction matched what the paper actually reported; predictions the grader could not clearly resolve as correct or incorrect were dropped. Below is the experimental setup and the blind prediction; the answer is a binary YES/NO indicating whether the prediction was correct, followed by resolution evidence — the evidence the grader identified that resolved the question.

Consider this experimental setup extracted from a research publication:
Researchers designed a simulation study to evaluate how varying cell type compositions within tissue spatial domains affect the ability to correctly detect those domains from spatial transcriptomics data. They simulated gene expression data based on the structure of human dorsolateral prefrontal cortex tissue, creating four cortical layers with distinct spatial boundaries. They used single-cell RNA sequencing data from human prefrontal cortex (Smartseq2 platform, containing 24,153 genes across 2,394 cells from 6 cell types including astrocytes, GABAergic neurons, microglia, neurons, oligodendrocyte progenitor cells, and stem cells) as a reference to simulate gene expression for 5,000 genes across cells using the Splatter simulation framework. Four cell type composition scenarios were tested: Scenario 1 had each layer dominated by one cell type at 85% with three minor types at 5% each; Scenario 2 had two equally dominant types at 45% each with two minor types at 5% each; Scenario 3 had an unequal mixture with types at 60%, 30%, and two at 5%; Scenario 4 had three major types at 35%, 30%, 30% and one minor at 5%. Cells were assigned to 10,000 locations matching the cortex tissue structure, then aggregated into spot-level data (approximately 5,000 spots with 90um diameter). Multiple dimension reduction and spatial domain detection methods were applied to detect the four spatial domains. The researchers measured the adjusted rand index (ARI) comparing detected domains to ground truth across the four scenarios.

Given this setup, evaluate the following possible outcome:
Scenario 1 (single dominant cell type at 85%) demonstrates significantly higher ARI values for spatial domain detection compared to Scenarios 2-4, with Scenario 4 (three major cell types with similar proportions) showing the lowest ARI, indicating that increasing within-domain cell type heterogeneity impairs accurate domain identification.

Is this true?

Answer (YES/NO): YES